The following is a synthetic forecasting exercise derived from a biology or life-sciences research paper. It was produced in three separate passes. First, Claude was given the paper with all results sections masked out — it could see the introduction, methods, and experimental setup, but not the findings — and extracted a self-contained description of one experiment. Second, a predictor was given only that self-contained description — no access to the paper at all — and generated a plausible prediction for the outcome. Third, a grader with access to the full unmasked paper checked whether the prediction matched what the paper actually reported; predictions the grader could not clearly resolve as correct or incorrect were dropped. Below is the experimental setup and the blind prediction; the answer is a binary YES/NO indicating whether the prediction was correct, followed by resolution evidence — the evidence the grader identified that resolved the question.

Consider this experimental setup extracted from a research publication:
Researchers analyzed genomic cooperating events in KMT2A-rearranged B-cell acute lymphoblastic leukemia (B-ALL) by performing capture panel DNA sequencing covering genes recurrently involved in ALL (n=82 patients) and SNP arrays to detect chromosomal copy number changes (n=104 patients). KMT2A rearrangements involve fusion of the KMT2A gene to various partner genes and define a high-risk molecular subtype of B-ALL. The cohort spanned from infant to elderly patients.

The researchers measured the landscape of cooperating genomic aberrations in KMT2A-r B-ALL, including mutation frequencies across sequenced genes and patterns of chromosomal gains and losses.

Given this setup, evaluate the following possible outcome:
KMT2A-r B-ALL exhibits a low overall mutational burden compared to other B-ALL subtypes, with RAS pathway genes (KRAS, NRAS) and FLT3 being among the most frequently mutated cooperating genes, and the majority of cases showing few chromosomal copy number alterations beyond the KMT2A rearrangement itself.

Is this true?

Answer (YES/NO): NO